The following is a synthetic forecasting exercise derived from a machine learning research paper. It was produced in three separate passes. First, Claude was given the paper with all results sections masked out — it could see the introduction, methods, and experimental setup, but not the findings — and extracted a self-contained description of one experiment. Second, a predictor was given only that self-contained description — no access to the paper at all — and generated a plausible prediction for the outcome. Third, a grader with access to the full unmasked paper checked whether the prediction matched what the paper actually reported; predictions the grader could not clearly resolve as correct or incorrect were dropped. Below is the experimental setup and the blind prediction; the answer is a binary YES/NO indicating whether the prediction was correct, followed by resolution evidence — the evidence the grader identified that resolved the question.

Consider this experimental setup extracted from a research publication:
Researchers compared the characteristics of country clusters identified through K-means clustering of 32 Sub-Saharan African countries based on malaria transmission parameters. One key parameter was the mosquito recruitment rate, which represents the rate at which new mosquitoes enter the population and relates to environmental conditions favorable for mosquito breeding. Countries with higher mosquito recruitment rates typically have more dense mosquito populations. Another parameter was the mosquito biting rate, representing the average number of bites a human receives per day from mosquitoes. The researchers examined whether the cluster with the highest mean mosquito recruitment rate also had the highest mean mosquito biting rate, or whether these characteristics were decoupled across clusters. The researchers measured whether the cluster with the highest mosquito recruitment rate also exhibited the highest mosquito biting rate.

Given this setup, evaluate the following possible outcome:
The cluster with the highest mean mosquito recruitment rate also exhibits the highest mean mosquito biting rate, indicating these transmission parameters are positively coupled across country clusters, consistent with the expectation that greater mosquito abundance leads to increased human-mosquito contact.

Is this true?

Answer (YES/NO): NO